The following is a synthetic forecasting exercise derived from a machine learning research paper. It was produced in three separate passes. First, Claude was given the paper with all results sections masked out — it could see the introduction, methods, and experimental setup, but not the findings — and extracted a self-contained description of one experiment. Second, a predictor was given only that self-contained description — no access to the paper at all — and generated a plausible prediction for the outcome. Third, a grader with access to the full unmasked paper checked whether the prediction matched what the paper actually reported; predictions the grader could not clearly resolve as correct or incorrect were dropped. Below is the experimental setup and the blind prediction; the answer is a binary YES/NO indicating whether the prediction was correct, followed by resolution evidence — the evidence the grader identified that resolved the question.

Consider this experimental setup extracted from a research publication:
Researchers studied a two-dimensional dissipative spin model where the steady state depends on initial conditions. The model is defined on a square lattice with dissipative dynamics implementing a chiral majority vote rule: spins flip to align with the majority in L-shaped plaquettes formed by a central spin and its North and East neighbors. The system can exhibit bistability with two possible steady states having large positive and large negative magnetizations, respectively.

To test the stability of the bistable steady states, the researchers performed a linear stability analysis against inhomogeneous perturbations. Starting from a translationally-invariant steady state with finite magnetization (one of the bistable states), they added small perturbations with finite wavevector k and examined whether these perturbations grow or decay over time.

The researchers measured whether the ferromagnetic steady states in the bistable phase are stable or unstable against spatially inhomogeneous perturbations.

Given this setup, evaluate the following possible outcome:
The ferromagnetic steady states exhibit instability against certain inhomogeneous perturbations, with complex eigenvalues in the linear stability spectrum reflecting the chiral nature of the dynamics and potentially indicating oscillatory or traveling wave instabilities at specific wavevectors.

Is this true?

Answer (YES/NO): NO